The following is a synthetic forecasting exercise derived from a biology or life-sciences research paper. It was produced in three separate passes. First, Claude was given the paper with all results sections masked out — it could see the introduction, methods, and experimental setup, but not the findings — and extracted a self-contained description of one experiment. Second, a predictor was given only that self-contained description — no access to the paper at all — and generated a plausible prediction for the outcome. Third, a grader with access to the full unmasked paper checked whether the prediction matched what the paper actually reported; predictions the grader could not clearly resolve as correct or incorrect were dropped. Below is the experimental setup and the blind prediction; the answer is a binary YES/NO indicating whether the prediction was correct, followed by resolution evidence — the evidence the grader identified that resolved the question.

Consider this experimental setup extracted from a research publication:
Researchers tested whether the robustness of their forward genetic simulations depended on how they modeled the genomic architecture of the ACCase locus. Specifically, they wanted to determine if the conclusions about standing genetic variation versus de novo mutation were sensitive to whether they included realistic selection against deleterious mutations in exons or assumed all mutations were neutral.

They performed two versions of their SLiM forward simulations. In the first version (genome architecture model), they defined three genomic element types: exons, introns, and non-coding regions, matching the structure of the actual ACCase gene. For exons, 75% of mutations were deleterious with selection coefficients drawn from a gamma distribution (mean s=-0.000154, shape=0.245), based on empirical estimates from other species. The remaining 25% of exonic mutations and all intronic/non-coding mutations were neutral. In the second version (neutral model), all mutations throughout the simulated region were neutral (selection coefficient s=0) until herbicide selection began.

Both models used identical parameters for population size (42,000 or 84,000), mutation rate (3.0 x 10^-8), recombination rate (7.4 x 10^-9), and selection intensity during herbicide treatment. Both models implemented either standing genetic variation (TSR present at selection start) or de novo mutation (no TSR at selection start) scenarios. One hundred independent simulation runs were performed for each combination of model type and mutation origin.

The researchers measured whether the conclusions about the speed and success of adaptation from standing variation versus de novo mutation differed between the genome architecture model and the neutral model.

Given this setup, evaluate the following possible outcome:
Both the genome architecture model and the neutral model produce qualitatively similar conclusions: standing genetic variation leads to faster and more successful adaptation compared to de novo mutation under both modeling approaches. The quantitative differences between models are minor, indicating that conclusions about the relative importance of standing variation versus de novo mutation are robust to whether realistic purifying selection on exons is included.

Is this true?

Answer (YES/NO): YES